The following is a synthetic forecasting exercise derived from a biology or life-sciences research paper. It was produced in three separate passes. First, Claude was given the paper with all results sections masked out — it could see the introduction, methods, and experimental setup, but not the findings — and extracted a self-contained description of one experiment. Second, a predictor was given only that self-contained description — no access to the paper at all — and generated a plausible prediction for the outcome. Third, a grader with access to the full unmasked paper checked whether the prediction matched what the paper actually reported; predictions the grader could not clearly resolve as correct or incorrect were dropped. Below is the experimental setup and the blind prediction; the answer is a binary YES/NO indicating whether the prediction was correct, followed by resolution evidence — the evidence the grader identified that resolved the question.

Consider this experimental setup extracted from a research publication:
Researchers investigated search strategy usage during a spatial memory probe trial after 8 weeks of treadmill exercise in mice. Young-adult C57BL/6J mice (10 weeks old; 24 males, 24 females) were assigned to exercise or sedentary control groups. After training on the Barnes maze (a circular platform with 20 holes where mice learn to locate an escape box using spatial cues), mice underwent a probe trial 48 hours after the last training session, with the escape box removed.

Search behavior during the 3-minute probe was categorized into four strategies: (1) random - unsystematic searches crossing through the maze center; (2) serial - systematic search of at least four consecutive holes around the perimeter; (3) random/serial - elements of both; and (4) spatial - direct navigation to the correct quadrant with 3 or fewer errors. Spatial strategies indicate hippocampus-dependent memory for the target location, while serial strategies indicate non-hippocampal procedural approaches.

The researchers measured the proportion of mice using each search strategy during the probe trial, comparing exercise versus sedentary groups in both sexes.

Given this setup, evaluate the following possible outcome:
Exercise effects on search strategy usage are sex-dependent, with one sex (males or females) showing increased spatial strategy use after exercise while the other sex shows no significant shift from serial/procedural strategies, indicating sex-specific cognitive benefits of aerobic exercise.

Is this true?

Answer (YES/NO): NO